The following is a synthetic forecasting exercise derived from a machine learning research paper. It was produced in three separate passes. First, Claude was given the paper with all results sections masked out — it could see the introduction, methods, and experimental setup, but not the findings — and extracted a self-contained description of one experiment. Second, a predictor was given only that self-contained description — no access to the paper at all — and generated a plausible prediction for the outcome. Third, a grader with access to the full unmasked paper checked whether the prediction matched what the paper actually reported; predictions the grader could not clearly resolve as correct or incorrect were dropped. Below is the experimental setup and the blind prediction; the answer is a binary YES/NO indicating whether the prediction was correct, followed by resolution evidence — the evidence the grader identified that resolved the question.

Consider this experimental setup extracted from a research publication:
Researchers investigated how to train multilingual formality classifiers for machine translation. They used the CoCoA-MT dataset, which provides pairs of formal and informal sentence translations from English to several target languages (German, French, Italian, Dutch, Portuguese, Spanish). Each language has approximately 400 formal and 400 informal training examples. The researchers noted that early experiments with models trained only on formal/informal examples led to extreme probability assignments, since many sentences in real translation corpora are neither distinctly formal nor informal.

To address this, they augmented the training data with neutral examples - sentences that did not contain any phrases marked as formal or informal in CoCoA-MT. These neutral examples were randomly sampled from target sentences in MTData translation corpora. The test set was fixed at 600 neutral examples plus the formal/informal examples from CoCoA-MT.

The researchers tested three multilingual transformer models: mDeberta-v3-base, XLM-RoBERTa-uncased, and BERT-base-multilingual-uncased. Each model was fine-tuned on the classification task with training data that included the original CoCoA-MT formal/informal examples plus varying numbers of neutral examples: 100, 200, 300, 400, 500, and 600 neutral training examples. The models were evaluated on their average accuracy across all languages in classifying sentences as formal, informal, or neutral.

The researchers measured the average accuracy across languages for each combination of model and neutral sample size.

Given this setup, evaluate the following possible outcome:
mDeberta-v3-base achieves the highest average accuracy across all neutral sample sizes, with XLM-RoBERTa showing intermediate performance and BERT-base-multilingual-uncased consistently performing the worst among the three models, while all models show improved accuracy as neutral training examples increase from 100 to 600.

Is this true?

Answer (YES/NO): NO